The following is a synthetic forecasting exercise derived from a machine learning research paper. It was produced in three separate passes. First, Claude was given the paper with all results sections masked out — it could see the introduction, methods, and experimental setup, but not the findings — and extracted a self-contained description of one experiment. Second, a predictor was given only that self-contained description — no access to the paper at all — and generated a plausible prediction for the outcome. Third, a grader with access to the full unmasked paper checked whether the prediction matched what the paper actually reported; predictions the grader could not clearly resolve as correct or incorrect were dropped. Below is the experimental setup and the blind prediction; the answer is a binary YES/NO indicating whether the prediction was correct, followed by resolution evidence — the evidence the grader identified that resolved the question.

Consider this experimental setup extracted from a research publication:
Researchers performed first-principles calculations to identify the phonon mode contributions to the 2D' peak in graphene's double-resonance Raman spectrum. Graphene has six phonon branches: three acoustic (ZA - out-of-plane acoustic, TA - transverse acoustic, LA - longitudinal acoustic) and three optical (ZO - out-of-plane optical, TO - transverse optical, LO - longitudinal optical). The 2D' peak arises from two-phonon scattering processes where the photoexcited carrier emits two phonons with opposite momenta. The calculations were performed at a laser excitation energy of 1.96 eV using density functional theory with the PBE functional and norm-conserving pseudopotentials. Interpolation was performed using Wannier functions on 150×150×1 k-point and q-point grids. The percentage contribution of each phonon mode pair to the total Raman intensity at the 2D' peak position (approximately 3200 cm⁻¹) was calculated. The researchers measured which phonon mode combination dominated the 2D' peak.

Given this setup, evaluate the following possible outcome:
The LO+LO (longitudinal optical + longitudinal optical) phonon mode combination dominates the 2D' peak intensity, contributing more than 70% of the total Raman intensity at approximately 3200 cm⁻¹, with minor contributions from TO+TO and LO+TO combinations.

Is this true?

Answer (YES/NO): YES